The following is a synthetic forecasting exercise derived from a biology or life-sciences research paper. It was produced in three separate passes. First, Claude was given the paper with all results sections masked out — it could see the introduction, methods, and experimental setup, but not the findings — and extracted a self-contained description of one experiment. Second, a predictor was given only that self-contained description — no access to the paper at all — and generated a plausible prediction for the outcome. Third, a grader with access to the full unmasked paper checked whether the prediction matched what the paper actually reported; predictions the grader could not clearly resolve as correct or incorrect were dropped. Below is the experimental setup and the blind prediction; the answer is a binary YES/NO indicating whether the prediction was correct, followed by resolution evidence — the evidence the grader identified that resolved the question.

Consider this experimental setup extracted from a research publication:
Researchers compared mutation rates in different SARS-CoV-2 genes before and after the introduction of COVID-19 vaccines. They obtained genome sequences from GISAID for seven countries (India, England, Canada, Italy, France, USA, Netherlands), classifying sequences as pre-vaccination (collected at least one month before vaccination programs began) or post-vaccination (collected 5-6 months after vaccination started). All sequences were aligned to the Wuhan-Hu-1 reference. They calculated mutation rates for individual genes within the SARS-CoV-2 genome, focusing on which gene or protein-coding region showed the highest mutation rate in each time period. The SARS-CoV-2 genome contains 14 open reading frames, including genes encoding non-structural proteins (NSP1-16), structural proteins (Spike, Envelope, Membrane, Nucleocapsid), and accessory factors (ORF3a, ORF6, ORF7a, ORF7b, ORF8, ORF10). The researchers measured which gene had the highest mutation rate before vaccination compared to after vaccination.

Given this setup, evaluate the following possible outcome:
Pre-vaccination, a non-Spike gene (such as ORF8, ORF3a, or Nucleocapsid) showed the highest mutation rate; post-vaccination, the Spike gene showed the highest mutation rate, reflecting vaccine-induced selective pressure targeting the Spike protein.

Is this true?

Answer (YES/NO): YES